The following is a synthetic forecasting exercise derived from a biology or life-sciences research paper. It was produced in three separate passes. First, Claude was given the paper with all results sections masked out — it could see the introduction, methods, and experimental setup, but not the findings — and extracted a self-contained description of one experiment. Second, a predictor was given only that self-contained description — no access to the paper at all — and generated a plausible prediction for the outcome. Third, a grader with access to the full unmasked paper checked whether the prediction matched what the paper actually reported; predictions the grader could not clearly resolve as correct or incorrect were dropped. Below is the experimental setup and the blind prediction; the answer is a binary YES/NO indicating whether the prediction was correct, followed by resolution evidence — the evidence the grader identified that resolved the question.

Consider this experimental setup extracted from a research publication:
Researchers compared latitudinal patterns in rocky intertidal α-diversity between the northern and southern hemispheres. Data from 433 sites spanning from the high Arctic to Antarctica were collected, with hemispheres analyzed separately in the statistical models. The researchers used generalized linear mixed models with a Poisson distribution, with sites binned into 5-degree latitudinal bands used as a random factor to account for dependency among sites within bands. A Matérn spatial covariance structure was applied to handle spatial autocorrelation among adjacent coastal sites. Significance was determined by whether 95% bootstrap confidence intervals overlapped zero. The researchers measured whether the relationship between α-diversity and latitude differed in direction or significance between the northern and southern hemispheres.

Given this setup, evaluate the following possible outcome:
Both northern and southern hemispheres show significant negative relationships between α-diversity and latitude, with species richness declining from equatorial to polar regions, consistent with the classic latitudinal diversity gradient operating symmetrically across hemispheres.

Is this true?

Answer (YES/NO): NO